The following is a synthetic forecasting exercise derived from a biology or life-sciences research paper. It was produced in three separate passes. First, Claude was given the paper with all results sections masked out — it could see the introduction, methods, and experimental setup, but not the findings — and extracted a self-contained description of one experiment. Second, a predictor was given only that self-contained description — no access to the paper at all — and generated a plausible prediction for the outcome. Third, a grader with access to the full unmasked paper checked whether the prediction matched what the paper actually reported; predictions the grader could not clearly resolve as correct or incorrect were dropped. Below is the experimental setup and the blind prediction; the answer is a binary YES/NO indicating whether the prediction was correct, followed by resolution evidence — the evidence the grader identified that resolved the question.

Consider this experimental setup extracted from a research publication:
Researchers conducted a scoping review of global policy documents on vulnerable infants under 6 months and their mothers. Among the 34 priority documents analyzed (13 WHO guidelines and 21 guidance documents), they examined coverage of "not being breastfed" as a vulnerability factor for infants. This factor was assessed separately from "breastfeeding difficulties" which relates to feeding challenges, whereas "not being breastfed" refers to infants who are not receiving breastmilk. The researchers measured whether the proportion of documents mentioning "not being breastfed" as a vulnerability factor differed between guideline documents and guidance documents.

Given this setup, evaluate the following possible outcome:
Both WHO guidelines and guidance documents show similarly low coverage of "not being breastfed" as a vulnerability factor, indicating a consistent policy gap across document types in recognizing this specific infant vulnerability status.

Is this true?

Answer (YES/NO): NO